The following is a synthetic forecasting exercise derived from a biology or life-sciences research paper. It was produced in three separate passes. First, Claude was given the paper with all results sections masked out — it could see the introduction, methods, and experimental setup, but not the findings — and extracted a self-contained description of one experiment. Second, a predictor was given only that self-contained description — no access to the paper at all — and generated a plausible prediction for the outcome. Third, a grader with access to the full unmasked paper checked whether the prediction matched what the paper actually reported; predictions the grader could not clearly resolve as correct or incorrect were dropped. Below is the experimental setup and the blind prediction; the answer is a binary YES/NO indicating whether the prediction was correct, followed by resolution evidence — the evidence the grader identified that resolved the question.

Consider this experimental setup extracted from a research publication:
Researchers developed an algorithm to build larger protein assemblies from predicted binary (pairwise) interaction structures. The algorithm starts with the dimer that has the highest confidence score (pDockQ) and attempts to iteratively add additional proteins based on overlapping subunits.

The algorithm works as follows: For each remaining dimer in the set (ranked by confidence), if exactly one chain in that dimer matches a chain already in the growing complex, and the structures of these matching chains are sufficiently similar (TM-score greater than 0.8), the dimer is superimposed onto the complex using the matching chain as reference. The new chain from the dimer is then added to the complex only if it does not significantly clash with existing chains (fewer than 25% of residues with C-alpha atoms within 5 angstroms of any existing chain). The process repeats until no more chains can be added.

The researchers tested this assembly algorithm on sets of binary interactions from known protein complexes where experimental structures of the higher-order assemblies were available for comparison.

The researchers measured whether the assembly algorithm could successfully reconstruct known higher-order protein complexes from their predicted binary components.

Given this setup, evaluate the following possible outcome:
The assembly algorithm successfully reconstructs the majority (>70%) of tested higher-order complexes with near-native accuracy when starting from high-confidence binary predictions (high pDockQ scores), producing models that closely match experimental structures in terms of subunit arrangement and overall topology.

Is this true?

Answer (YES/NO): NO